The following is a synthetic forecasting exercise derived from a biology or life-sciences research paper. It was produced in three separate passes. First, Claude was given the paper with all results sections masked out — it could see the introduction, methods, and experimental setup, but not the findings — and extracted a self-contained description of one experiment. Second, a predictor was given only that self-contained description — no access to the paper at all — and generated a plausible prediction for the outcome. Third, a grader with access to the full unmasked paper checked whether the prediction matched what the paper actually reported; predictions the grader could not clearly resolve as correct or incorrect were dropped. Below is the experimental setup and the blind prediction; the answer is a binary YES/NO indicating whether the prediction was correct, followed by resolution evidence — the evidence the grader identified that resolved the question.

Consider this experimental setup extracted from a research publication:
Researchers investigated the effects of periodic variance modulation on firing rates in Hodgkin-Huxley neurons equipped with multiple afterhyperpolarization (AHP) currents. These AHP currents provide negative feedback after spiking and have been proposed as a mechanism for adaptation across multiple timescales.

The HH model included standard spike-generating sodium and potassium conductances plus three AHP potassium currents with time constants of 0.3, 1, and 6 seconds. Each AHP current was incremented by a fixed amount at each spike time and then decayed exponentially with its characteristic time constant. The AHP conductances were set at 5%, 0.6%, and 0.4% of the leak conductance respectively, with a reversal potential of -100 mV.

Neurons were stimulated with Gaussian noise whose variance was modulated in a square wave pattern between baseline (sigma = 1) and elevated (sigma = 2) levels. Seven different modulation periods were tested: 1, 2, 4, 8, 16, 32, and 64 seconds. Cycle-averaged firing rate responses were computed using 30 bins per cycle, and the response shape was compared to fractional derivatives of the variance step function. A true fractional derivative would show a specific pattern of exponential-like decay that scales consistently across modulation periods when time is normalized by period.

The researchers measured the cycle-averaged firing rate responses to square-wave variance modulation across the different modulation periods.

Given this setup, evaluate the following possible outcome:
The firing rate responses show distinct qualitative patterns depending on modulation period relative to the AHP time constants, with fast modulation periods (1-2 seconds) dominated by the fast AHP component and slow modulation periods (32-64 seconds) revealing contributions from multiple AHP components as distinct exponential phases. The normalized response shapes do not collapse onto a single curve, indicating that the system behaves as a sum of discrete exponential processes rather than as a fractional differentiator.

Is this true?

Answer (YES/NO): NO